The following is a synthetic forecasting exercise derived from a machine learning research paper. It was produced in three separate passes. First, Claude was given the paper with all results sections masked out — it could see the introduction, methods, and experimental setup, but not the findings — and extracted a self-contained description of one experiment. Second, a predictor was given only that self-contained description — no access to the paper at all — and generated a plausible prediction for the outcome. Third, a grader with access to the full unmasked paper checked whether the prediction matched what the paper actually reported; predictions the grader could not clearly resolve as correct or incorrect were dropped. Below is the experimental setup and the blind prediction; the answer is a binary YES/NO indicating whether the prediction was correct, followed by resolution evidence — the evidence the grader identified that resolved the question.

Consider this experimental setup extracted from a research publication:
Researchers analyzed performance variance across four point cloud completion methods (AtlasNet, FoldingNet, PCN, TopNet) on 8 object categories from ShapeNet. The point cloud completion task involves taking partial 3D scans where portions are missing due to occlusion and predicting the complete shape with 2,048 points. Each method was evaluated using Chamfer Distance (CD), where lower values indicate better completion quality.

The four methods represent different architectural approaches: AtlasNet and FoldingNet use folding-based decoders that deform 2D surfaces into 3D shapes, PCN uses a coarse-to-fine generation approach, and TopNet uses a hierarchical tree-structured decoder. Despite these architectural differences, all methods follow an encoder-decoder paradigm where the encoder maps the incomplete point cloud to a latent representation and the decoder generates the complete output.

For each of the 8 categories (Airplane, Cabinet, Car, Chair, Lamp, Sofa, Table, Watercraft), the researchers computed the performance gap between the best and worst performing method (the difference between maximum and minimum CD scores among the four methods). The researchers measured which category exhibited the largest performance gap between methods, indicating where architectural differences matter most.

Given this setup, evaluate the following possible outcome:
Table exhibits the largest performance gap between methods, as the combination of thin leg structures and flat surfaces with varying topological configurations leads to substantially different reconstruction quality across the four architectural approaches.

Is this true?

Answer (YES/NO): NO